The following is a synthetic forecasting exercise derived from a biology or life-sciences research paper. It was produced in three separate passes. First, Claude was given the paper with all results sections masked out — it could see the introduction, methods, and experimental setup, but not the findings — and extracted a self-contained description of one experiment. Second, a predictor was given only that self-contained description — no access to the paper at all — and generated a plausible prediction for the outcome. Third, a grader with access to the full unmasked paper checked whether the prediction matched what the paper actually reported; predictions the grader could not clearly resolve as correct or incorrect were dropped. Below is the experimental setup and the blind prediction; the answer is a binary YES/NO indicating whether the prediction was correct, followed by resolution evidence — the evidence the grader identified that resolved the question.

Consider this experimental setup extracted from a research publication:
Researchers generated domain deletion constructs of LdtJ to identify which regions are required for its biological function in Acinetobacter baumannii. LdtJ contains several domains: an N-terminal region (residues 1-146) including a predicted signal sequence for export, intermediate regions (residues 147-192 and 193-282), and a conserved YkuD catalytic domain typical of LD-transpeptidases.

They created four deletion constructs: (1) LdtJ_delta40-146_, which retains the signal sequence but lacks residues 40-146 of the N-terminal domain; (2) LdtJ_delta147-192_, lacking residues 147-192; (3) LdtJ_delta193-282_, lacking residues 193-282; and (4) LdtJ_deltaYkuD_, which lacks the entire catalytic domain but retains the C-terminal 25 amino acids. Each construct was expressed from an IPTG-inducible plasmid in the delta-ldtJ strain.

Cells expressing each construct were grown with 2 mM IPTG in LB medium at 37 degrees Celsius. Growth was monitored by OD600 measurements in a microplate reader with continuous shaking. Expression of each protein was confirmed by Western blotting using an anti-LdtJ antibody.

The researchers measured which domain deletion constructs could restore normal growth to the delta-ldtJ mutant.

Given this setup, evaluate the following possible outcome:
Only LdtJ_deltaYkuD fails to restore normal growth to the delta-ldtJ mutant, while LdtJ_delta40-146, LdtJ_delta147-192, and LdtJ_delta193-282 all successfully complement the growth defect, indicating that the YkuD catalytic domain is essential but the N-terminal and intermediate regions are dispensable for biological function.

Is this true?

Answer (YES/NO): NO